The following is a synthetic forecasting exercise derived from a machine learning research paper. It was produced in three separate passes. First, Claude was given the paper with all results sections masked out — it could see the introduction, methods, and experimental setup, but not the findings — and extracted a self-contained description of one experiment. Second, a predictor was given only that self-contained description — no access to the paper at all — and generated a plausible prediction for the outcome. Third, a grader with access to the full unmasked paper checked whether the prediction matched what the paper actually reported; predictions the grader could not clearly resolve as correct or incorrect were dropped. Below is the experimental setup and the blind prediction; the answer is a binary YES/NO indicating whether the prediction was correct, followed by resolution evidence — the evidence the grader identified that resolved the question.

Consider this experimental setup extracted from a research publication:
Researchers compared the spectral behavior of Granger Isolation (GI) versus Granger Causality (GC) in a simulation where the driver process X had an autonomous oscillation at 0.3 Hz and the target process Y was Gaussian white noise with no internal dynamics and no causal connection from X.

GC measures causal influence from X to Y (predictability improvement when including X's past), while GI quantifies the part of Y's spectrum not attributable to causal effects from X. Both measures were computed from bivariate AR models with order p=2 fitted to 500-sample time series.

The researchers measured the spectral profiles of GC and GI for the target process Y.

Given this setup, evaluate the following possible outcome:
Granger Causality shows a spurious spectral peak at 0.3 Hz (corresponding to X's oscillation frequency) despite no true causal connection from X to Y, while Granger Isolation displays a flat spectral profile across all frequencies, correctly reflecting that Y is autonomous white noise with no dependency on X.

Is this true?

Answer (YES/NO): NO